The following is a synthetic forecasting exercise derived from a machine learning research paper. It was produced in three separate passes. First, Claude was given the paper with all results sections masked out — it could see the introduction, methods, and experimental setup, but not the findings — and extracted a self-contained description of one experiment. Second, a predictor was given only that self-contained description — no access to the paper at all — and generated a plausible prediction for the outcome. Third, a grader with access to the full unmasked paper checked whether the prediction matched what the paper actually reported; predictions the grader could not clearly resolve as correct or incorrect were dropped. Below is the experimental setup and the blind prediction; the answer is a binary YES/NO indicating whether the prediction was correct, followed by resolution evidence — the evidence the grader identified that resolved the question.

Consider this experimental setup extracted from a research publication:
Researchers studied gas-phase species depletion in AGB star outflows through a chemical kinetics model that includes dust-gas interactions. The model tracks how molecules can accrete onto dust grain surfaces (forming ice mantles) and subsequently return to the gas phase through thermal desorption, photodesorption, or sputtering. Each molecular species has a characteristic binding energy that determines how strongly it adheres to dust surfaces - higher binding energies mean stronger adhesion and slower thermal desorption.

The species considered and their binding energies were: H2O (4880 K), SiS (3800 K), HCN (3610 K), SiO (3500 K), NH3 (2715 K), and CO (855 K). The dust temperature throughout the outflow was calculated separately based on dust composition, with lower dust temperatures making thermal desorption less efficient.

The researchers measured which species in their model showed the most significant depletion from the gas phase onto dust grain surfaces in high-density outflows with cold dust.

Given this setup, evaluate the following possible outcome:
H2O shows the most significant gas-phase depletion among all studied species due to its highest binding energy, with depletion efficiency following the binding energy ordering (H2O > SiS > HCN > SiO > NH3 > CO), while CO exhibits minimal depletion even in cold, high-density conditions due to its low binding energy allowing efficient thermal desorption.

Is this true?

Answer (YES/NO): YES